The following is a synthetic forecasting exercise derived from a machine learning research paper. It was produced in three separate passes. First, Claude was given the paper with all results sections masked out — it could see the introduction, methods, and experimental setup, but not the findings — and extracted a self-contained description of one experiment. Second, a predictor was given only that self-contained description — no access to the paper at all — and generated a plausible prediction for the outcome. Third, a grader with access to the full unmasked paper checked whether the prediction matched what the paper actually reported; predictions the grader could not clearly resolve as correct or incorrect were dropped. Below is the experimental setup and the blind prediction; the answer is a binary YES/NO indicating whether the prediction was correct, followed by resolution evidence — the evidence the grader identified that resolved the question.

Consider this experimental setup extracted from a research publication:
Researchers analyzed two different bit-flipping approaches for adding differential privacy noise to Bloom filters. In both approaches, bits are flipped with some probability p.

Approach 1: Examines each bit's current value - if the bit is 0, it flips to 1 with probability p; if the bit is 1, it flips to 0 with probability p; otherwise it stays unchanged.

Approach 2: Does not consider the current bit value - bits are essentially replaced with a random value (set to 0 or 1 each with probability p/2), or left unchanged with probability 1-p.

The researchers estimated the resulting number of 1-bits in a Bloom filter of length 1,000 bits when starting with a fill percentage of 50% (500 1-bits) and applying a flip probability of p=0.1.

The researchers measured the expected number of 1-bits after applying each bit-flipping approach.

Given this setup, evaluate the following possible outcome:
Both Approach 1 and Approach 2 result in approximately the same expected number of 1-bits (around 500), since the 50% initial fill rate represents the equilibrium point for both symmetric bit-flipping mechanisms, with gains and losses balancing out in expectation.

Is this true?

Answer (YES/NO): YES